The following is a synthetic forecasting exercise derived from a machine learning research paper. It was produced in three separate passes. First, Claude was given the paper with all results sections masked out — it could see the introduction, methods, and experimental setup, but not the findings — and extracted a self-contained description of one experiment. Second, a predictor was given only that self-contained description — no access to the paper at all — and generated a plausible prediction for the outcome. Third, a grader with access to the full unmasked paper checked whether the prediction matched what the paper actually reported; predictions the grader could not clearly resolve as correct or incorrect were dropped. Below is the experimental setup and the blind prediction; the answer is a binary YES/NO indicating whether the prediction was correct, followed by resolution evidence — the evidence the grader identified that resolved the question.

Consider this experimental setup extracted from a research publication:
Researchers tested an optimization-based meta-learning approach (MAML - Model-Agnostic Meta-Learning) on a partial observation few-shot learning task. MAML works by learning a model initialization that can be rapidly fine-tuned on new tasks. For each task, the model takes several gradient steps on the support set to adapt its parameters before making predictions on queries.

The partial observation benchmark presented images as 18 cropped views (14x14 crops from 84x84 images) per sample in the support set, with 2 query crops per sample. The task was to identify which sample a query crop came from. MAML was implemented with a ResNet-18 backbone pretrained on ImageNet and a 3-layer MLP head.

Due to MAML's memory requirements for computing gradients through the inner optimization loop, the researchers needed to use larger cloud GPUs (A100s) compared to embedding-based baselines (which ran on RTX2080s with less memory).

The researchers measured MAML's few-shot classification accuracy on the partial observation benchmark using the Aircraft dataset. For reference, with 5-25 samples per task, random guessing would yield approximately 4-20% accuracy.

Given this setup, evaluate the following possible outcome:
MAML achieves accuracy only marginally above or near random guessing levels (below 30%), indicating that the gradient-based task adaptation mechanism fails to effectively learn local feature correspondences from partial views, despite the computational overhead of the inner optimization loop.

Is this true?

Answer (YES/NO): NO